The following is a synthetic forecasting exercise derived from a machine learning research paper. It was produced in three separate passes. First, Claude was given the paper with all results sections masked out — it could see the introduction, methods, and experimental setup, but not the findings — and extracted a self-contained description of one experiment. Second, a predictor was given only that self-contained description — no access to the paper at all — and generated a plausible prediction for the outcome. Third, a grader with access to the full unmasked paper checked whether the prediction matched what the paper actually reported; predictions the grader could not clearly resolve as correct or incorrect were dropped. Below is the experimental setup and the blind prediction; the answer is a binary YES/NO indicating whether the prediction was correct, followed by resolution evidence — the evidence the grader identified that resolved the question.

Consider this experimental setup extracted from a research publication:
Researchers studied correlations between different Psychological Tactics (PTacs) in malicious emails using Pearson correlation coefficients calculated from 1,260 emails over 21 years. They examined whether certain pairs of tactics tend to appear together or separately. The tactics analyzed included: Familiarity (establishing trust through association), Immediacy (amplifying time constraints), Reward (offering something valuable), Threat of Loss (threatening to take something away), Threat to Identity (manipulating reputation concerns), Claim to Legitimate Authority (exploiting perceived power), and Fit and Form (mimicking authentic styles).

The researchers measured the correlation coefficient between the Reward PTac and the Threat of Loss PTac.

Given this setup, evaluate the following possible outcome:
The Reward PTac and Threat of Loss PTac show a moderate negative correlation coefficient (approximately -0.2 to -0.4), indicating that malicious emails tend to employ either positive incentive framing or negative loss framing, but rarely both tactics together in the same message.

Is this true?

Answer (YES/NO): NO